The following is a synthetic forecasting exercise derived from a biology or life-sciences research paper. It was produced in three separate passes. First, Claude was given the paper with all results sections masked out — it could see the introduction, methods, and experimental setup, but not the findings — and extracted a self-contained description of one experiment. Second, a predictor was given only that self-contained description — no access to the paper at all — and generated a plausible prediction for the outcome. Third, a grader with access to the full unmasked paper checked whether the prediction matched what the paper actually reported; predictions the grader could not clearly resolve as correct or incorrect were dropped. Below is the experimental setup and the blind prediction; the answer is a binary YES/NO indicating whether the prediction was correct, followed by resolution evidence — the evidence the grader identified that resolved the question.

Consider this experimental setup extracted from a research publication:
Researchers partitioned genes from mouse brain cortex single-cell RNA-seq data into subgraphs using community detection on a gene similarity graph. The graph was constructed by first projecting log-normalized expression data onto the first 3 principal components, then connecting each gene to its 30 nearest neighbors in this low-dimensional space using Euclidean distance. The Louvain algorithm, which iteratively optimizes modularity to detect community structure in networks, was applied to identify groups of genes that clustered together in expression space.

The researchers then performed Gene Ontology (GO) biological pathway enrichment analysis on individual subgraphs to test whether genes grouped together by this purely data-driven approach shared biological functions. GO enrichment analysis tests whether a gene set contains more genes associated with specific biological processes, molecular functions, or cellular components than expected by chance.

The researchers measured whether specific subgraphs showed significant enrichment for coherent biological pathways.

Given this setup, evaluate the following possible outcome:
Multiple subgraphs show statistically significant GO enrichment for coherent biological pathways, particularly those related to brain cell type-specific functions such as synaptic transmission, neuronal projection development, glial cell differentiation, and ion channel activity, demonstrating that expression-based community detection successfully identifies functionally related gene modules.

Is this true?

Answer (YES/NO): YES